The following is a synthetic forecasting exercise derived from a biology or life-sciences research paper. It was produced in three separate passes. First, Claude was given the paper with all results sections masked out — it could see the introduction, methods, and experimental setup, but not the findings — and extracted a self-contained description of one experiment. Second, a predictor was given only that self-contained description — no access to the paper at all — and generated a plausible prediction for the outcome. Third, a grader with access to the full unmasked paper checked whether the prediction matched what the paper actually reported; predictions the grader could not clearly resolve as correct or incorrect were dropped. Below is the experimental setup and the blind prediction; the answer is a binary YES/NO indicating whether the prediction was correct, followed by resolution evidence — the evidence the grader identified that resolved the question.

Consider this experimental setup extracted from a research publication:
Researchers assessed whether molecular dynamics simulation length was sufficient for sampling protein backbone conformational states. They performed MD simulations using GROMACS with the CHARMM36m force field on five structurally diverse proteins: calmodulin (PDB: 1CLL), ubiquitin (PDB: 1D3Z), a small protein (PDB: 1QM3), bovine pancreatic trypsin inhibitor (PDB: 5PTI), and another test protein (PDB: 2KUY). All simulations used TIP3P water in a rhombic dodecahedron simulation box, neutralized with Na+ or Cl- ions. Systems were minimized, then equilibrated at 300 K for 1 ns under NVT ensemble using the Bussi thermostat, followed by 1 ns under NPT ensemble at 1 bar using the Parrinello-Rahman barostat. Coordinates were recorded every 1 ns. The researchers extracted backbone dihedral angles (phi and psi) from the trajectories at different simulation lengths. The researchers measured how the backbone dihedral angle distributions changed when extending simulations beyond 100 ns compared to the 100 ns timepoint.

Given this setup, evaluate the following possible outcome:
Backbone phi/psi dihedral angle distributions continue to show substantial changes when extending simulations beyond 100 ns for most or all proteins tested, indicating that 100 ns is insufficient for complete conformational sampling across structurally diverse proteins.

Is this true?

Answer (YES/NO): NO